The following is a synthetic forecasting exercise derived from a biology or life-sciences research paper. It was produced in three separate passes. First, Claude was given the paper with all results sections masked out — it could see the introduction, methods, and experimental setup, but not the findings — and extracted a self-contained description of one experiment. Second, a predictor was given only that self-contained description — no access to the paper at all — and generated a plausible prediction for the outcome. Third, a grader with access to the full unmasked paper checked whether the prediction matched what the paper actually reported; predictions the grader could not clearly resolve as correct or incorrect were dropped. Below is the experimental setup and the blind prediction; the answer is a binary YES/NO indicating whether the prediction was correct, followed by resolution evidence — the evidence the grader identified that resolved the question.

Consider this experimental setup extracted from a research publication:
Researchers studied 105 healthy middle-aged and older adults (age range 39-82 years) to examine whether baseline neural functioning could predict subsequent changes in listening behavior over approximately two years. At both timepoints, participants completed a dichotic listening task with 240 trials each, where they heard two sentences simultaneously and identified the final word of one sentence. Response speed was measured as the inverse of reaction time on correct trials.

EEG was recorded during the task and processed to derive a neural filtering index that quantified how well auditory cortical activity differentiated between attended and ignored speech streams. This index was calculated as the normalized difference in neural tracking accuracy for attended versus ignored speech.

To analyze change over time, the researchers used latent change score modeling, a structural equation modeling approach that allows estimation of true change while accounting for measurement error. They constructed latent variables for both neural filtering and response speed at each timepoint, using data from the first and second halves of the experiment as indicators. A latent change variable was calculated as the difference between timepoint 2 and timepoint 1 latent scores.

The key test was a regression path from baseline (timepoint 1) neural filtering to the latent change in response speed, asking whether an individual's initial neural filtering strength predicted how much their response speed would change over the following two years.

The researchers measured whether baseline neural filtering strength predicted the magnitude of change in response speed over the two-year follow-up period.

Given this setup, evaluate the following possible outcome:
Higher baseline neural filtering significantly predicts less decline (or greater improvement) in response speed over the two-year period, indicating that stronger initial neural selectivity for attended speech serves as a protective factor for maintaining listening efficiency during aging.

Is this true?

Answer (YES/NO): NO